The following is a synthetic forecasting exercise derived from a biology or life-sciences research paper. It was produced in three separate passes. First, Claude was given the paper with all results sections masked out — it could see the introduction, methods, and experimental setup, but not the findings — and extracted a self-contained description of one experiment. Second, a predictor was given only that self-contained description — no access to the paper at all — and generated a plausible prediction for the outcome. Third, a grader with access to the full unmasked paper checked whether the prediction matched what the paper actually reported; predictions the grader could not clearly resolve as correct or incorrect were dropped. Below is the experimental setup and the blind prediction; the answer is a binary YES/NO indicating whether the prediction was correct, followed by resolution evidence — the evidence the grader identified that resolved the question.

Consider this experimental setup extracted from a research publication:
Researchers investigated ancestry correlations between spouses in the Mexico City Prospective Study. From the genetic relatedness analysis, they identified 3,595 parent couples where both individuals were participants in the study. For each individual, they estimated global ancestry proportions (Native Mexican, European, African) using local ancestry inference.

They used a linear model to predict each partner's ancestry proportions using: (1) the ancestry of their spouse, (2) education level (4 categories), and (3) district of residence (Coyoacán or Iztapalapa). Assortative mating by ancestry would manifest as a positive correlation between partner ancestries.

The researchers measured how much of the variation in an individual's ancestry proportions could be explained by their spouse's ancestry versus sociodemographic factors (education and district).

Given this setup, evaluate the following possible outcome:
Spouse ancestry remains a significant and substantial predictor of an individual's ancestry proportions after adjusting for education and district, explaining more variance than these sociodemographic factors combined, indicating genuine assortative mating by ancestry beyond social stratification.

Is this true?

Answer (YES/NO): YES